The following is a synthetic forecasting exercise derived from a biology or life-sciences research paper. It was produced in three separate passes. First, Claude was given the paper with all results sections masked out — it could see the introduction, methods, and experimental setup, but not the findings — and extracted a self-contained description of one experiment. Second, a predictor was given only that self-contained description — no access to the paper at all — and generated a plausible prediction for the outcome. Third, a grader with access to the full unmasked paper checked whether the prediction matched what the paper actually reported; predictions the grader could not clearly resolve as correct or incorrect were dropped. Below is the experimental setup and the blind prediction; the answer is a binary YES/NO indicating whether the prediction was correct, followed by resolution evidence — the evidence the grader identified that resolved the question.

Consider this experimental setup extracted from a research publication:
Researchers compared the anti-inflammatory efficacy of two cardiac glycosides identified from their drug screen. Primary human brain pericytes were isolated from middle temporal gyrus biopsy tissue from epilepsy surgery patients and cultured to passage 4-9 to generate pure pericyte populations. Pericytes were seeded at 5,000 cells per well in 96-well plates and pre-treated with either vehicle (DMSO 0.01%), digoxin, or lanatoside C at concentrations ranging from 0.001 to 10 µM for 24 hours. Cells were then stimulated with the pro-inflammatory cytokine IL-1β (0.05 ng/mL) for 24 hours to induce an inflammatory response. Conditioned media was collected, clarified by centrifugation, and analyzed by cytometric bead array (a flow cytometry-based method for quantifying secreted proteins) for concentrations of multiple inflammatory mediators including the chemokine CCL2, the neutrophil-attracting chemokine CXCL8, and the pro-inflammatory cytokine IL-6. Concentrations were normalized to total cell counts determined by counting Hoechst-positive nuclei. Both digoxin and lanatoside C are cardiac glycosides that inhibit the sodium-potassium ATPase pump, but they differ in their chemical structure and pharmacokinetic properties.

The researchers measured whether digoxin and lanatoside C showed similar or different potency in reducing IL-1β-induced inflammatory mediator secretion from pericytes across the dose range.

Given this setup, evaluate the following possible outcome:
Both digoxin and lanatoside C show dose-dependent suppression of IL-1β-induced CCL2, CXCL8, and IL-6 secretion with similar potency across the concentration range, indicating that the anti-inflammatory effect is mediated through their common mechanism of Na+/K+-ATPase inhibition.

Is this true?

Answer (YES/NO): NO